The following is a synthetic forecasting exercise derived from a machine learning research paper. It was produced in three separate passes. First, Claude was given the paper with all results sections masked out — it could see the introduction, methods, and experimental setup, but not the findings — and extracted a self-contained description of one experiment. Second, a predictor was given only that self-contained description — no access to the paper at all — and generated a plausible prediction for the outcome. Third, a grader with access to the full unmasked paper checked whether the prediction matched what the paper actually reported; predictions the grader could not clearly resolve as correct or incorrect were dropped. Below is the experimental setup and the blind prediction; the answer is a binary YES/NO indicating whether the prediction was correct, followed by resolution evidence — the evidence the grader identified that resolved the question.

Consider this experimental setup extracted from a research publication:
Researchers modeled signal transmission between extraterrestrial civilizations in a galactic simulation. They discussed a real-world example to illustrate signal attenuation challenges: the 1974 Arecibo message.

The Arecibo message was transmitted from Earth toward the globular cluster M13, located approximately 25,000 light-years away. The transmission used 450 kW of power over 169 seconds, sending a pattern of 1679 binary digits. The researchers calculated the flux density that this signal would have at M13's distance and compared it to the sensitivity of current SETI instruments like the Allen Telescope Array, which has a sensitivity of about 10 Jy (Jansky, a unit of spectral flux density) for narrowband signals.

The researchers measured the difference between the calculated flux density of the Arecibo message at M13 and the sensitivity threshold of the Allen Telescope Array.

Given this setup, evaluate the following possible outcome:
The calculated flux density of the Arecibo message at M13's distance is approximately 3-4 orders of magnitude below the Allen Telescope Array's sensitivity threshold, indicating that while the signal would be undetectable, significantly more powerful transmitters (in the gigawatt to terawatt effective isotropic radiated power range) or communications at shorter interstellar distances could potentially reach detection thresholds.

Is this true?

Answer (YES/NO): NO